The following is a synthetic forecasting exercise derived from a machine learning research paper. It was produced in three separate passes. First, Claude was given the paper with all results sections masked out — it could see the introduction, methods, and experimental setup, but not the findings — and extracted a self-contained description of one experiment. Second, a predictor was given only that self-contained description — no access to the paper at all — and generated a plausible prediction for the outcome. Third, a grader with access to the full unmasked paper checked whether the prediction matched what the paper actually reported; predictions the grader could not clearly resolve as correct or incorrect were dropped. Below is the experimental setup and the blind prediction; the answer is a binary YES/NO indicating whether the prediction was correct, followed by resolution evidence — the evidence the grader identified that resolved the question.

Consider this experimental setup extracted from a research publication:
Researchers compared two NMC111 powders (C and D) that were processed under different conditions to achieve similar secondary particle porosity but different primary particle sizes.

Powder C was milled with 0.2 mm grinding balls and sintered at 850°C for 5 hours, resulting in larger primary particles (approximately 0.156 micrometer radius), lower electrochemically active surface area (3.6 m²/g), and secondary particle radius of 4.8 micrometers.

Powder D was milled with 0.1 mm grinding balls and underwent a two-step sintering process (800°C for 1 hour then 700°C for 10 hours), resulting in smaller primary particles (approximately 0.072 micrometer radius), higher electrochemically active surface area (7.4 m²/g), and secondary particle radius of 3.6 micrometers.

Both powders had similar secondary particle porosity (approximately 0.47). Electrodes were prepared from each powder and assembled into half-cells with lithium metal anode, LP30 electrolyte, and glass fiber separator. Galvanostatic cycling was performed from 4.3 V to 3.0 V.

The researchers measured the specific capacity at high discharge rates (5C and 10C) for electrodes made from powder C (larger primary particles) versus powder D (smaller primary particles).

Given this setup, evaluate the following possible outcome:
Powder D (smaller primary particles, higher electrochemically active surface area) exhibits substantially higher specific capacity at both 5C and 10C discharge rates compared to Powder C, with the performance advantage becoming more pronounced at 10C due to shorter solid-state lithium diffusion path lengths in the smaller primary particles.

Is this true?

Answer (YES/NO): NO